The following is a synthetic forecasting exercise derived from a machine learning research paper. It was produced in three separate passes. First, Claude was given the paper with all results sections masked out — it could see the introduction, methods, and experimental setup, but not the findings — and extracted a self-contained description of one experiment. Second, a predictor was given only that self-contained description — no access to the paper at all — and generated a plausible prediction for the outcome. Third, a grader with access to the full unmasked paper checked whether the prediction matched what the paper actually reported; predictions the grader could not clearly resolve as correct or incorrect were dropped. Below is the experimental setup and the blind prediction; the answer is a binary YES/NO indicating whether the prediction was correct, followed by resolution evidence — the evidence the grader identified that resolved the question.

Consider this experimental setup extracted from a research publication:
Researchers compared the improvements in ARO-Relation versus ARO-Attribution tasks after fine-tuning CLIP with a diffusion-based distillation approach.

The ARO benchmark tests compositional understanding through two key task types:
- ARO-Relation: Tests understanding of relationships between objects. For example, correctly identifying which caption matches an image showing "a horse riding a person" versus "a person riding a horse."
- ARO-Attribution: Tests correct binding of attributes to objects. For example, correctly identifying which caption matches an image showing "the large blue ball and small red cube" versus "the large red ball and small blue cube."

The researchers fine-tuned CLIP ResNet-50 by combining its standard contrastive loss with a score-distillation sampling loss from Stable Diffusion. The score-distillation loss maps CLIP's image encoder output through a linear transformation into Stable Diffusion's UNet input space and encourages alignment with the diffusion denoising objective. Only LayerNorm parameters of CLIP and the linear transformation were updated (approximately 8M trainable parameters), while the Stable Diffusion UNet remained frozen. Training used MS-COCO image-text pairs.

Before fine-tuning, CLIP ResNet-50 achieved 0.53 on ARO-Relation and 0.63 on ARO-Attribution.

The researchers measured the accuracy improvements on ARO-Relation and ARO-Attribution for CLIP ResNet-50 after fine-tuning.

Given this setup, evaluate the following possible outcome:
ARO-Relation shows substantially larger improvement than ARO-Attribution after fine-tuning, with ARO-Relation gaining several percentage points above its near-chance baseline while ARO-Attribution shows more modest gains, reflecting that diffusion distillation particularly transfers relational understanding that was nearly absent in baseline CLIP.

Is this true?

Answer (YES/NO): NO